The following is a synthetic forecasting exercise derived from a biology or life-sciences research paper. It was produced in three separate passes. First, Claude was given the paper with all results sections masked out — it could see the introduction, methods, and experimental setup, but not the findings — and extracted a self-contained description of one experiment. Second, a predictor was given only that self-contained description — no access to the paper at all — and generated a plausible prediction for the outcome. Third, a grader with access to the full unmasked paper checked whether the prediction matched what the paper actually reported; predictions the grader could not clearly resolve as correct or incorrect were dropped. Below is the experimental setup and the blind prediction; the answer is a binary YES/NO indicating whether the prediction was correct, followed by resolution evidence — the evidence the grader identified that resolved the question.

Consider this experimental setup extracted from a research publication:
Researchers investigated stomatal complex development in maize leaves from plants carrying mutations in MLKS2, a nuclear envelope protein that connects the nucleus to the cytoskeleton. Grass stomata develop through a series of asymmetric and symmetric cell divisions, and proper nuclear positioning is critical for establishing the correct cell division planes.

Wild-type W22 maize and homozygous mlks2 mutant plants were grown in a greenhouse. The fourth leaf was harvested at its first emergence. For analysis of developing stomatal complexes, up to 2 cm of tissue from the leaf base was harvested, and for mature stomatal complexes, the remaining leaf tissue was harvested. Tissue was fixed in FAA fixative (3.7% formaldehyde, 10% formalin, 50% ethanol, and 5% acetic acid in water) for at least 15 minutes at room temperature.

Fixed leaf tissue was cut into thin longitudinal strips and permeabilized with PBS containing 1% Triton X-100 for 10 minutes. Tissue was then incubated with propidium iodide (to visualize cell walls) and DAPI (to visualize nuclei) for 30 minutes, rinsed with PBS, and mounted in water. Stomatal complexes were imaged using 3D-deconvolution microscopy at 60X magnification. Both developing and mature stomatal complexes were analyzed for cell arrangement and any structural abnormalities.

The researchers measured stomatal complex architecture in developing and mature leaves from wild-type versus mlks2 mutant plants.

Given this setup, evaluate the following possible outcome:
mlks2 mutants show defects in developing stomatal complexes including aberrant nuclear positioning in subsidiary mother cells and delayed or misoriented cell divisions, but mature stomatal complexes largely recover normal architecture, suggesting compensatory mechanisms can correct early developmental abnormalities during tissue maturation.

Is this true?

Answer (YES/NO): NO